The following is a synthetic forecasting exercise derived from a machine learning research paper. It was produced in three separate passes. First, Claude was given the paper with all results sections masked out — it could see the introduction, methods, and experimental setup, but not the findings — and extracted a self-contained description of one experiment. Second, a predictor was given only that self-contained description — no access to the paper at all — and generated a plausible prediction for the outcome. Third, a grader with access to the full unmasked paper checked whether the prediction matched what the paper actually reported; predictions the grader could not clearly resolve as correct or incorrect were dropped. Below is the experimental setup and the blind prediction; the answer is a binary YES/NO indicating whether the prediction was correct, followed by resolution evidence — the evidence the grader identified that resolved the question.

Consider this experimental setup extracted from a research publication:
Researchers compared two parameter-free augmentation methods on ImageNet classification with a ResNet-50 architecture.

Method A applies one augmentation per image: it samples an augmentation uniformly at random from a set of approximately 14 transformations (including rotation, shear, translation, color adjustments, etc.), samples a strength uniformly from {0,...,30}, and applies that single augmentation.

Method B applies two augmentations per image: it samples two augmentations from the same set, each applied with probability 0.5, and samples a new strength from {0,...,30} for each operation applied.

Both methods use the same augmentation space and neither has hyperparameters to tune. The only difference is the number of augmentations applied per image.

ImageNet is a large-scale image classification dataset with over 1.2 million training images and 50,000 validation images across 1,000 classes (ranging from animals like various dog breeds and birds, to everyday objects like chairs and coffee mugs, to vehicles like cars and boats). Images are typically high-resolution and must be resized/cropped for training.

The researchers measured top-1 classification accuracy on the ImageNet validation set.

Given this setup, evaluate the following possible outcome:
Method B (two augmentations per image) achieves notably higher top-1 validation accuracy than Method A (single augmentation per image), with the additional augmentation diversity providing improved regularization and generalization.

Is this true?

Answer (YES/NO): NO